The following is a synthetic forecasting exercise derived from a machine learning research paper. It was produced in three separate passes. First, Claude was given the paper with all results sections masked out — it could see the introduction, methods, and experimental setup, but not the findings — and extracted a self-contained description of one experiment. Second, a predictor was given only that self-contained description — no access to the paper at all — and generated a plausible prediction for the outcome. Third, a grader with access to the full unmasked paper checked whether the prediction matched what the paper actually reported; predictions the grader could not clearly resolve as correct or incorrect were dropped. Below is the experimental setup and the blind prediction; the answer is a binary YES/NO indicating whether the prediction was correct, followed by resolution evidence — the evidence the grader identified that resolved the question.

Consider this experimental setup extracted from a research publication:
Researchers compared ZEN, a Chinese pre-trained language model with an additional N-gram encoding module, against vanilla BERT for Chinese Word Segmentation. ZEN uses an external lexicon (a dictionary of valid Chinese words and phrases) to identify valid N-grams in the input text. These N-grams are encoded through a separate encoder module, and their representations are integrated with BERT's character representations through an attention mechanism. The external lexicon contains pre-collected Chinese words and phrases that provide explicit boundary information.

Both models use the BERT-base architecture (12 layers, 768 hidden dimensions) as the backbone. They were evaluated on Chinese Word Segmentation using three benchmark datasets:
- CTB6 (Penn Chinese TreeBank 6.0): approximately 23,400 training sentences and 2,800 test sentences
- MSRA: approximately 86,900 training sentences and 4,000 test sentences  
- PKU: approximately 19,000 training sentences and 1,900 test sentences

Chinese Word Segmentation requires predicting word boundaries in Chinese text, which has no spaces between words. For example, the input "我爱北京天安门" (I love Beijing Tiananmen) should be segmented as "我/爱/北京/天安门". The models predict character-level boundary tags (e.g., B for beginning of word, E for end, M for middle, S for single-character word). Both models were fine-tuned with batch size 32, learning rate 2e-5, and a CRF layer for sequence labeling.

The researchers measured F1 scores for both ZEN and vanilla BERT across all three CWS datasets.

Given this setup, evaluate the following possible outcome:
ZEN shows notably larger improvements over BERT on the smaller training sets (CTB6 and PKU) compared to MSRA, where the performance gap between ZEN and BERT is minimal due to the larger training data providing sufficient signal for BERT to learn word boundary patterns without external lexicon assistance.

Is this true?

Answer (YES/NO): NO